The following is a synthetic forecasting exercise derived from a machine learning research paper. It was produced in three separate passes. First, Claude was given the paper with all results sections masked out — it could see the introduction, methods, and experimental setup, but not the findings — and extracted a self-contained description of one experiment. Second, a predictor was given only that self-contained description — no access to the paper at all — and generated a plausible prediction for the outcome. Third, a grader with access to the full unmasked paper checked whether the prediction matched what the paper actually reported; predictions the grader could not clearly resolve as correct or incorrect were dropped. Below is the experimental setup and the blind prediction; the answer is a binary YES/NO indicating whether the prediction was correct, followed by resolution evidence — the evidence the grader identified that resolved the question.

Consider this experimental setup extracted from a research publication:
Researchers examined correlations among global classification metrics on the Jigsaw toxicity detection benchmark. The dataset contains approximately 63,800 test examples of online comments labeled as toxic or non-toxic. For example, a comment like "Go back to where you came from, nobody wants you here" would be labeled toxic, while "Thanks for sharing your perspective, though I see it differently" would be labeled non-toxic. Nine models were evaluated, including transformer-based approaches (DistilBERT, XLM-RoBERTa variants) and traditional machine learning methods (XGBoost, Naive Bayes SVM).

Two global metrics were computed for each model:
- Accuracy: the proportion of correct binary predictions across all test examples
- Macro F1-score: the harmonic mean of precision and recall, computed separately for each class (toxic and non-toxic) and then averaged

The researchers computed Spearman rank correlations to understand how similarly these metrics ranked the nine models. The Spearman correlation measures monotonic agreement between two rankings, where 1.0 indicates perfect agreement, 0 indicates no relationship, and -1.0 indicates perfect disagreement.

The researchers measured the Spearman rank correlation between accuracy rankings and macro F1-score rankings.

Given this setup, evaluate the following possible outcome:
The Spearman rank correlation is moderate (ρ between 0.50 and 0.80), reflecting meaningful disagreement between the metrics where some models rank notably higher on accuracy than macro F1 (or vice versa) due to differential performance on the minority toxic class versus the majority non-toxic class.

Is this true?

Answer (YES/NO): YES